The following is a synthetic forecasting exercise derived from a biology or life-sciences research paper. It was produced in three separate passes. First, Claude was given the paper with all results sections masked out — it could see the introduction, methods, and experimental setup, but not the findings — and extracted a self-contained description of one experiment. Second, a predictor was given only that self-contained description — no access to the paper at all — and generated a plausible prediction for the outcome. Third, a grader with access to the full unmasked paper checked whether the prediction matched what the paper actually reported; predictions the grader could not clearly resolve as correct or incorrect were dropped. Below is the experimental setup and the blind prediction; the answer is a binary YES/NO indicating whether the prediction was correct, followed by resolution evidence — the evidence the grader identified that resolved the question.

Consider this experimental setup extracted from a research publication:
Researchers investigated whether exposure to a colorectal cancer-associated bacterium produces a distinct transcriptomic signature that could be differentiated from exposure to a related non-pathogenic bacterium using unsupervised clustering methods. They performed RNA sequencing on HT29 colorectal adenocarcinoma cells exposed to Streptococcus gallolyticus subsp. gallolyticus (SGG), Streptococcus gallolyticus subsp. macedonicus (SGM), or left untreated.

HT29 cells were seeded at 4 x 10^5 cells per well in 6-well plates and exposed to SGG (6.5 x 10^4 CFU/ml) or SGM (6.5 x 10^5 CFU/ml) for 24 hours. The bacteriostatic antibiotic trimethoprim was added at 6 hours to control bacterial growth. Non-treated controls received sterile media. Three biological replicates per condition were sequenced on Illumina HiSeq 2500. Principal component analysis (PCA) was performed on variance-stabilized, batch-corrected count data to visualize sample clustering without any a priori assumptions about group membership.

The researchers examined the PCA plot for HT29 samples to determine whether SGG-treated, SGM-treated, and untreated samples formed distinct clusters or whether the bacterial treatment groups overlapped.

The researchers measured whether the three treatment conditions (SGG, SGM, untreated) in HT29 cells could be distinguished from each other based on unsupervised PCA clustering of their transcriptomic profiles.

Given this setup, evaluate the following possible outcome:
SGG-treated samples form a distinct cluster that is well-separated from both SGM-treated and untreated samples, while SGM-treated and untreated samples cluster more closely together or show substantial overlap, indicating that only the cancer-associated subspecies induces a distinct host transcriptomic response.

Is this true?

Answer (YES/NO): YES